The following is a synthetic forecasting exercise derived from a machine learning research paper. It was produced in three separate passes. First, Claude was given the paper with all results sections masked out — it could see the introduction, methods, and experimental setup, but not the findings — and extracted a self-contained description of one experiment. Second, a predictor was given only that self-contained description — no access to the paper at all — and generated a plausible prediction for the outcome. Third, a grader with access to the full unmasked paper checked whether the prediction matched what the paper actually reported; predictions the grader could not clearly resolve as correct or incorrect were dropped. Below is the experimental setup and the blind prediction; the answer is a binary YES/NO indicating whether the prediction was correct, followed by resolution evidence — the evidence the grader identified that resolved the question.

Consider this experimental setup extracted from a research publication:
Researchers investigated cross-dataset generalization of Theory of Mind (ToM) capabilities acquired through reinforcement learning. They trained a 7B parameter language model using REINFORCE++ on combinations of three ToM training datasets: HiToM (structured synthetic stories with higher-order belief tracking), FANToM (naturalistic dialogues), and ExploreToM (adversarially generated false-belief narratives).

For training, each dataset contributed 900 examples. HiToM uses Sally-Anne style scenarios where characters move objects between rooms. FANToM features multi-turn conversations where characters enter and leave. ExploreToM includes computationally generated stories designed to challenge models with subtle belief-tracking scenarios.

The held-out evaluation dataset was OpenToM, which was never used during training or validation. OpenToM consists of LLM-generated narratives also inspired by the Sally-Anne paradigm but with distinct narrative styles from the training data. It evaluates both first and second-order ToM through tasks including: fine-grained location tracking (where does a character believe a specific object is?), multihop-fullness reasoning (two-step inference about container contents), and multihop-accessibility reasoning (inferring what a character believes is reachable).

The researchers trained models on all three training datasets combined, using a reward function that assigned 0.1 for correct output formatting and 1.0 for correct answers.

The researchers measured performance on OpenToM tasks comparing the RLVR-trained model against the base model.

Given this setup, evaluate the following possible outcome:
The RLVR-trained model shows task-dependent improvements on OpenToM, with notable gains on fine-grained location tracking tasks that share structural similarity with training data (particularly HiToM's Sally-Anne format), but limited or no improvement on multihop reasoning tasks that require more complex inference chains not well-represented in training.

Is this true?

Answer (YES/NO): NO